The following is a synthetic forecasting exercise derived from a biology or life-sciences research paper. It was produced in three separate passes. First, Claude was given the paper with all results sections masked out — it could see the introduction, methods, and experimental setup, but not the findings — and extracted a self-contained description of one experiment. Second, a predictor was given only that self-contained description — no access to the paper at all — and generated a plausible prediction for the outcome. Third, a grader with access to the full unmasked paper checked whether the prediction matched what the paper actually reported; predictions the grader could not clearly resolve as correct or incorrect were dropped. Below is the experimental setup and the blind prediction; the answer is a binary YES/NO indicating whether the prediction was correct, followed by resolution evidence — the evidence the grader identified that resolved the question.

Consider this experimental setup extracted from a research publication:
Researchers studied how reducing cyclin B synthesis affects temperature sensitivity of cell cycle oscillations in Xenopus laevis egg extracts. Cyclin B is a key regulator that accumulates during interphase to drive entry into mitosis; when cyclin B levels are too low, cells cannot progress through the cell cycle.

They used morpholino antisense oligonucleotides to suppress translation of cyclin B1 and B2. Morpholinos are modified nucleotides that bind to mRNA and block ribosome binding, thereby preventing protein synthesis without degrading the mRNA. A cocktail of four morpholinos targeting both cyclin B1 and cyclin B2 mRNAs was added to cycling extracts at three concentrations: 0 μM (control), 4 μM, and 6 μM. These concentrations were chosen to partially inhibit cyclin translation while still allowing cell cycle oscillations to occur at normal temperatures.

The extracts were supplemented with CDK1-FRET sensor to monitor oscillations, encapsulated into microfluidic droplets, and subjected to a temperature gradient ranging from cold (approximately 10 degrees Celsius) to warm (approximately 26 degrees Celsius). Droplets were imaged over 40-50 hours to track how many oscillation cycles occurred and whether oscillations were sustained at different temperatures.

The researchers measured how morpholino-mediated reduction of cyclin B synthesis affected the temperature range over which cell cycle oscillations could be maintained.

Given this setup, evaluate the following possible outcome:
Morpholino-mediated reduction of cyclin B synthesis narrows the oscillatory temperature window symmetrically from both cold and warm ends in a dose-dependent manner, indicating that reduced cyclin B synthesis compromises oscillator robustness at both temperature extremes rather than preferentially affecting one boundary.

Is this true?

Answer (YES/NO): YES